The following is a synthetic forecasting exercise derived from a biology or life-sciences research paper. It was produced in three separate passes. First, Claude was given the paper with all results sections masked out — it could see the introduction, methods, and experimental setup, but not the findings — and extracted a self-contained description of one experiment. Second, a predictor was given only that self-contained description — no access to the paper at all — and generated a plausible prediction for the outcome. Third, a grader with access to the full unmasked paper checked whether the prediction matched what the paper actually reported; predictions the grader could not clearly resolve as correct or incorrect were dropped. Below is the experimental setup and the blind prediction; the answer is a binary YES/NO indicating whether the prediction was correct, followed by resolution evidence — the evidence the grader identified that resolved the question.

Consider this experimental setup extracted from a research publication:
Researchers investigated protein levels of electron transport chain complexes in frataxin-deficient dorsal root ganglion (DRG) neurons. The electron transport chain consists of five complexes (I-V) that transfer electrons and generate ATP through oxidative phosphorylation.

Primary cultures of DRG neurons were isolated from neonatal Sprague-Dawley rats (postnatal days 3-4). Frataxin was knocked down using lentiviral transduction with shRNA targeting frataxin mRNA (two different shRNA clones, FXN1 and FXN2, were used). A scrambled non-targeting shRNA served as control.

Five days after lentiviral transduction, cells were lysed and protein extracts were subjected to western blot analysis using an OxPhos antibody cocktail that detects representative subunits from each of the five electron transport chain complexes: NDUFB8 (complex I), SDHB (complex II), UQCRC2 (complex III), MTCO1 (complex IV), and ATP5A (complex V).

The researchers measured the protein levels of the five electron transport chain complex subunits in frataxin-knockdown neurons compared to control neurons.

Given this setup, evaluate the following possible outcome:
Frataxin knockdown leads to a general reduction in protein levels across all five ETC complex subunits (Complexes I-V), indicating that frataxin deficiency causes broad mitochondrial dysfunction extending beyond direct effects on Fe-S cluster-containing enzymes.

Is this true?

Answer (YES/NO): NO